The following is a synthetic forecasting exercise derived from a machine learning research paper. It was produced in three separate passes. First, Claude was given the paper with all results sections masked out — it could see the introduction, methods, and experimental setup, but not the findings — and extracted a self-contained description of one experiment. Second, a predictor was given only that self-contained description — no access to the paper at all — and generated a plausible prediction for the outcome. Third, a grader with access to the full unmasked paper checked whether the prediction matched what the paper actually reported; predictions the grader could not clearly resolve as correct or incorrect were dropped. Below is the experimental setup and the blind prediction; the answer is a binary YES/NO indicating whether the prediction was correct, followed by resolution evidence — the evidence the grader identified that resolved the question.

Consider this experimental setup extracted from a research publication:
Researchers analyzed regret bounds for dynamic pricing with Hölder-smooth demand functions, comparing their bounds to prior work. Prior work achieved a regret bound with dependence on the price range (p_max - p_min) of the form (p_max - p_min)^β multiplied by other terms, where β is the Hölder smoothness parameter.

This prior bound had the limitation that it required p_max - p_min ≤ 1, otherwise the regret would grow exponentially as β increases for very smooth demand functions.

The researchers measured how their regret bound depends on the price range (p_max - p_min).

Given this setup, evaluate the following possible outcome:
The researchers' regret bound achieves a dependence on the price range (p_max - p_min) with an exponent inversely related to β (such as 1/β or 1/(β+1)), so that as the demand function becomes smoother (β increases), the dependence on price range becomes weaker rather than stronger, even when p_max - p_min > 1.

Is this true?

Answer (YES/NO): NO